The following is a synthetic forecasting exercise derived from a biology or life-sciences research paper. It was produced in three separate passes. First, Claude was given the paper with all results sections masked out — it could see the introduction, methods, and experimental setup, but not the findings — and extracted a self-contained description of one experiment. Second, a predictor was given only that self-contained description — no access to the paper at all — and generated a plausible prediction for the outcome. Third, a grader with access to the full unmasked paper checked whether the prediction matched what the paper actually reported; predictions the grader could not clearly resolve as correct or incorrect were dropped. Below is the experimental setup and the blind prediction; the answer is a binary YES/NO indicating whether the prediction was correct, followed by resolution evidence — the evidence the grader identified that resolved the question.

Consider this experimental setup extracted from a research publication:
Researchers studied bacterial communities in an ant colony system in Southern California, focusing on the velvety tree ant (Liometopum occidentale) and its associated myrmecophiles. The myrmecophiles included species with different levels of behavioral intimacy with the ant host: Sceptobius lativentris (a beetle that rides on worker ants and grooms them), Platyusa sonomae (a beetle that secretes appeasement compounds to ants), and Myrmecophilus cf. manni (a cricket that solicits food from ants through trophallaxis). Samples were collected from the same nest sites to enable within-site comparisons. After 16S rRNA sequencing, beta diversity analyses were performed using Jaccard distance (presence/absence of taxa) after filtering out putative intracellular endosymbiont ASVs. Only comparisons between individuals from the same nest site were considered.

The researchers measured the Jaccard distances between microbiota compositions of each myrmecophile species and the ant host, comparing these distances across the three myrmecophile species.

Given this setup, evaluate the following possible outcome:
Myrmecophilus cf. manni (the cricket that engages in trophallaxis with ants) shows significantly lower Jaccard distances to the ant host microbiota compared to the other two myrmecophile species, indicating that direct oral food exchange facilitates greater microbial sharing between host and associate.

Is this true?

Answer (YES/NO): NO